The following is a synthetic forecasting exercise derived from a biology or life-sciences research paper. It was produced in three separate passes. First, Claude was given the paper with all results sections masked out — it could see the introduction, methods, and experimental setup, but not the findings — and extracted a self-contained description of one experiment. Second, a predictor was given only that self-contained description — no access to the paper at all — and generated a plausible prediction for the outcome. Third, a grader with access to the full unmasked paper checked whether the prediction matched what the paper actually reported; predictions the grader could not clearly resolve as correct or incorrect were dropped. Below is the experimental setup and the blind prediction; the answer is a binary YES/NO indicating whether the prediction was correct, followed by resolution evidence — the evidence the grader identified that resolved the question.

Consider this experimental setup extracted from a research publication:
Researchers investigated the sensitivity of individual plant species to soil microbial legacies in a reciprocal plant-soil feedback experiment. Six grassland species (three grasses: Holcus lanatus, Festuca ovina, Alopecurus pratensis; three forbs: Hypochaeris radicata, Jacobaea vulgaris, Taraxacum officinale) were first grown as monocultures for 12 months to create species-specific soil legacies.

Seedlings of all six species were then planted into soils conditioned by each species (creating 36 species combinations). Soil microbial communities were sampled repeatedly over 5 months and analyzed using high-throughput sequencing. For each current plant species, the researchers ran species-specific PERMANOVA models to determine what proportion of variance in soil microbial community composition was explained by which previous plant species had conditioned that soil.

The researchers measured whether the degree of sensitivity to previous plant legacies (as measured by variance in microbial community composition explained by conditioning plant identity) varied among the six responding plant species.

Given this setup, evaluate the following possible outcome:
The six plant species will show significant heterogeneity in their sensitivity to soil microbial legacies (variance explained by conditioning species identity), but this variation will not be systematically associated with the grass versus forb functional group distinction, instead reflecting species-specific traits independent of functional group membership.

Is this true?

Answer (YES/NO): NO